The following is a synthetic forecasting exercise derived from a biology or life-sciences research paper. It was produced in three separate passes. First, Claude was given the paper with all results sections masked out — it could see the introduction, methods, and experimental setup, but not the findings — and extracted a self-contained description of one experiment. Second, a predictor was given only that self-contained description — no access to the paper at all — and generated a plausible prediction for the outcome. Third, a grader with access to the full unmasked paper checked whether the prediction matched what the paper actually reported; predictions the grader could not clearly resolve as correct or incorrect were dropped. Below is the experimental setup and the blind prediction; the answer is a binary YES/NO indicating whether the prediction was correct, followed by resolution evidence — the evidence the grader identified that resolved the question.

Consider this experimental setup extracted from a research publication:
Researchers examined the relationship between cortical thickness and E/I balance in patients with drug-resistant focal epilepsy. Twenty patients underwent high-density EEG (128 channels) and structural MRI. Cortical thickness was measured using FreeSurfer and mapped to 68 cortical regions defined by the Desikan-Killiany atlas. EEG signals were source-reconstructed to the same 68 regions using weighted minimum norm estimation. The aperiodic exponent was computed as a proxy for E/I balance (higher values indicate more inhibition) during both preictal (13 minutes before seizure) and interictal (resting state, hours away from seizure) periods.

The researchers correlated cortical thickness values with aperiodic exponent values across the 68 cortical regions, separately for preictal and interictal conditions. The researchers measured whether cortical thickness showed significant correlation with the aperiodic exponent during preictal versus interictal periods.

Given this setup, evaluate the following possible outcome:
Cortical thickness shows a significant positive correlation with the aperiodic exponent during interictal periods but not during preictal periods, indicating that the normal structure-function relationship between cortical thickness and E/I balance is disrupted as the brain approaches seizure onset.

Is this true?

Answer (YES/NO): NO